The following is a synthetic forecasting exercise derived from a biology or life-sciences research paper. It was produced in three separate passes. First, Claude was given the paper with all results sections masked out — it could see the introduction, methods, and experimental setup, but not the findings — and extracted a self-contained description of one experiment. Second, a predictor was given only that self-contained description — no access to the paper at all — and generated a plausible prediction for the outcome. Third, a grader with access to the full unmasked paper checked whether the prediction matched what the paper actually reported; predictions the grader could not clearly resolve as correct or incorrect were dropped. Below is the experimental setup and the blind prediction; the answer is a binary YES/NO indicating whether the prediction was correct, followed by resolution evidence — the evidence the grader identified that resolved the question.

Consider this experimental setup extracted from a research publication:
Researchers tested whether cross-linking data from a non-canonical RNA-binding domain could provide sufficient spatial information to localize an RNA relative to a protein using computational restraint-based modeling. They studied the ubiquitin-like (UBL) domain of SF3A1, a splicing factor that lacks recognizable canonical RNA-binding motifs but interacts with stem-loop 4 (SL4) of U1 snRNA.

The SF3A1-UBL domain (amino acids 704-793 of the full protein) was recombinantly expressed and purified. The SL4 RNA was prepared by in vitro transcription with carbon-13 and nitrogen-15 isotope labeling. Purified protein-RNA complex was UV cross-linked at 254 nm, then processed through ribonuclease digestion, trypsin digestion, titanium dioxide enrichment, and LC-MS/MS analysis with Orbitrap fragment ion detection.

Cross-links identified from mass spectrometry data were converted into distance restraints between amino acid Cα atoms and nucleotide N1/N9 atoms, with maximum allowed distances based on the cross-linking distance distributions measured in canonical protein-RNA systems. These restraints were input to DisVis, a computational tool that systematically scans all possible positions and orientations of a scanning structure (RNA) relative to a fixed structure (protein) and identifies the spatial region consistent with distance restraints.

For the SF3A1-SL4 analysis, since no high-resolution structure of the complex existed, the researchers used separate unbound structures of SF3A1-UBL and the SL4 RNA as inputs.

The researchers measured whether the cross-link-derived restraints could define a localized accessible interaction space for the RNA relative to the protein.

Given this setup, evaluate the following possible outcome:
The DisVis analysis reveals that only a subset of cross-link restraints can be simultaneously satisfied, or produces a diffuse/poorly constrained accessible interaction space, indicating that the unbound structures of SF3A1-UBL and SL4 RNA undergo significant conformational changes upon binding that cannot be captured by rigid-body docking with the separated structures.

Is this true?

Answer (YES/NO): NO